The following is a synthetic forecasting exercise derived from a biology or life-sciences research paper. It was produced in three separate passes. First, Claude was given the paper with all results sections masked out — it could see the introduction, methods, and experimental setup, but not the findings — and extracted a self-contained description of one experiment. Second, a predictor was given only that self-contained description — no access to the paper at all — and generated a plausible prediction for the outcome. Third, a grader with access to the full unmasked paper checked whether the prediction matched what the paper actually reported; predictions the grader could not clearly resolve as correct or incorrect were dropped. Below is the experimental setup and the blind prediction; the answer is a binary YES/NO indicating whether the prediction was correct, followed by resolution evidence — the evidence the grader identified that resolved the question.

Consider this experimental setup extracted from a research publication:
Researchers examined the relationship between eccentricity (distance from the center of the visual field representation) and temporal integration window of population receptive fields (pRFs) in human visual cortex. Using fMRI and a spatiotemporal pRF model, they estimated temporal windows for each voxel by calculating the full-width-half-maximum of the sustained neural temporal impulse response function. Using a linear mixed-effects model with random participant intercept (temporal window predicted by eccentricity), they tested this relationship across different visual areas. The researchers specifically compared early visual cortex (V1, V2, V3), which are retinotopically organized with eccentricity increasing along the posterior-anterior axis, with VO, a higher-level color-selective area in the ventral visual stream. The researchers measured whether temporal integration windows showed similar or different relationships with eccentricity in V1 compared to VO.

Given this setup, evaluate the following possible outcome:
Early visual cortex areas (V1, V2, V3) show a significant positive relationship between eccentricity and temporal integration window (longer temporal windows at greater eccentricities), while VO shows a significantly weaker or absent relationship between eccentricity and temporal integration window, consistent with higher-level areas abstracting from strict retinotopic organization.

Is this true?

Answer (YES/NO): NO